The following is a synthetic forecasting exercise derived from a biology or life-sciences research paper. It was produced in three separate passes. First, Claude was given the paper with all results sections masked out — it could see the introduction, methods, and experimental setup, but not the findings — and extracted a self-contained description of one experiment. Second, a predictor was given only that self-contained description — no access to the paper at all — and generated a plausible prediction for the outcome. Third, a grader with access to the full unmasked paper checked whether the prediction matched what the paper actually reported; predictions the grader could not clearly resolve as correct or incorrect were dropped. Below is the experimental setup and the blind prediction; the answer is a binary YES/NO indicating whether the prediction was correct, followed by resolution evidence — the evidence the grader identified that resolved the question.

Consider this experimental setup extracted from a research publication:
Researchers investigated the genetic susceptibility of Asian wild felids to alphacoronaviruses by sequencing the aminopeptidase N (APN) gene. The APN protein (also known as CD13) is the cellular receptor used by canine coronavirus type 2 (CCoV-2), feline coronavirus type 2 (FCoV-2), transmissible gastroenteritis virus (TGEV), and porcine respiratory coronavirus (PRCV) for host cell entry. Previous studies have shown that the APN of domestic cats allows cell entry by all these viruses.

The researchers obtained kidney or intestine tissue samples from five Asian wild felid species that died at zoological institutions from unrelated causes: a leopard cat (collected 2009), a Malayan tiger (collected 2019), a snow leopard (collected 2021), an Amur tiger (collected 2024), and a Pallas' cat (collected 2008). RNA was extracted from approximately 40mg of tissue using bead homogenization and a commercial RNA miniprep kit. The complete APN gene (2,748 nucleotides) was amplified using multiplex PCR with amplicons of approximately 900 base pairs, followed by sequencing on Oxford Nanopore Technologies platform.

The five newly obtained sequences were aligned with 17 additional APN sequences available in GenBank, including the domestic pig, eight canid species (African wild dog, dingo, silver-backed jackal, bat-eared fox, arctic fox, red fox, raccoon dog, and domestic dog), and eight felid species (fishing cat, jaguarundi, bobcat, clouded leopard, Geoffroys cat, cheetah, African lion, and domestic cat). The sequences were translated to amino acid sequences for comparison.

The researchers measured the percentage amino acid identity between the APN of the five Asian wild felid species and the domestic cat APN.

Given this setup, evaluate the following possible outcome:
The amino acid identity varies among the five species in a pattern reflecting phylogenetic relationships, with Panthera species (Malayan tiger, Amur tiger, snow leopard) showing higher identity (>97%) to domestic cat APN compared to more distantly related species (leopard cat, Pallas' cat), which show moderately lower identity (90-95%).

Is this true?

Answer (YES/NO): NO